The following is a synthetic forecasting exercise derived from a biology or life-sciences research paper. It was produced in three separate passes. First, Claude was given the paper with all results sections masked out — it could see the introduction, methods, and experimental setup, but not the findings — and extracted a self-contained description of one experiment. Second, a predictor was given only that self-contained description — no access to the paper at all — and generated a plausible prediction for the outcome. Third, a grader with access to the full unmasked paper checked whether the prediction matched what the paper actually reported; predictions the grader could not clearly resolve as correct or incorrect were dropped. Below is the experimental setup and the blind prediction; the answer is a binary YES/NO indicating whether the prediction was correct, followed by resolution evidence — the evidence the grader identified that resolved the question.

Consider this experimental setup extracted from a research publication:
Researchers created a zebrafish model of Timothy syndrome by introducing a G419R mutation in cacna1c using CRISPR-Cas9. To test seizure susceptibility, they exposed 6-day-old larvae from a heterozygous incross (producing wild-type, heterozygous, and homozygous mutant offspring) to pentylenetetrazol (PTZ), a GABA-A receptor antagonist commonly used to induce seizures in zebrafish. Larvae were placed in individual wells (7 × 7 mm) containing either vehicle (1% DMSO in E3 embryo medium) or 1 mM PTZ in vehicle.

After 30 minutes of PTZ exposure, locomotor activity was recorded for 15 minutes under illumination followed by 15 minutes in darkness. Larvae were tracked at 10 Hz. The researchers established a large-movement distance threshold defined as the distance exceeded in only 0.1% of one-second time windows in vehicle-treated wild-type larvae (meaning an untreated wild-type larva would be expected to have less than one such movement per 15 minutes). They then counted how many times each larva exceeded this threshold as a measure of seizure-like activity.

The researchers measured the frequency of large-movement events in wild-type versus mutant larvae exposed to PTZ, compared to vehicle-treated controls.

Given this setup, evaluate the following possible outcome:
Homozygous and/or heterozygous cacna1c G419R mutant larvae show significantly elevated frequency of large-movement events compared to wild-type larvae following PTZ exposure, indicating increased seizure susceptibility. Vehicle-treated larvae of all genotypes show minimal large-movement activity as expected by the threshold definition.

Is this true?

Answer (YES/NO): YES